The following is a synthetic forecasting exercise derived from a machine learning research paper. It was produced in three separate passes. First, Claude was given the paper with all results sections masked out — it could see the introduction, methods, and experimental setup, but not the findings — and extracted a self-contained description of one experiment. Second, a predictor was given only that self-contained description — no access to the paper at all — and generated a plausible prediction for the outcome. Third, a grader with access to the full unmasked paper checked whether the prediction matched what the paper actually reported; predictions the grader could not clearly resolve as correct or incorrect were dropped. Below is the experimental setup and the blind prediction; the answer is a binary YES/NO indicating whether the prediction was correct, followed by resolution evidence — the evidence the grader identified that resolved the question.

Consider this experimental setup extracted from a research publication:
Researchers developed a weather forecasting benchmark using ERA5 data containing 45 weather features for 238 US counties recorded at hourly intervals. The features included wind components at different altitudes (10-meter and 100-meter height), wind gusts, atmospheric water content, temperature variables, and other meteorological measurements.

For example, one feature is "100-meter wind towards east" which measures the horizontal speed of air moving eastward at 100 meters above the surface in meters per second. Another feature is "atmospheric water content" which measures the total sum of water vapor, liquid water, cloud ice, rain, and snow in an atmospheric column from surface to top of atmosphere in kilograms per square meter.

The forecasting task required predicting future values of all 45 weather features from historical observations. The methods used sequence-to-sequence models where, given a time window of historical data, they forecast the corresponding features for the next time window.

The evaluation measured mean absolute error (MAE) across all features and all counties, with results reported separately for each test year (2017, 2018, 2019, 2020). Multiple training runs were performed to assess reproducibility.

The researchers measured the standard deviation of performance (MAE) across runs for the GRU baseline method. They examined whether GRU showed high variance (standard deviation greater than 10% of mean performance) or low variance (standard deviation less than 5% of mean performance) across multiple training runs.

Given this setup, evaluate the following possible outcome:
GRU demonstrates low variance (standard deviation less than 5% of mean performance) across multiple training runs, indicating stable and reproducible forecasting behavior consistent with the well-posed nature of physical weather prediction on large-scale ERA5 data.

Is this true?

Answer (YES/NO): NO